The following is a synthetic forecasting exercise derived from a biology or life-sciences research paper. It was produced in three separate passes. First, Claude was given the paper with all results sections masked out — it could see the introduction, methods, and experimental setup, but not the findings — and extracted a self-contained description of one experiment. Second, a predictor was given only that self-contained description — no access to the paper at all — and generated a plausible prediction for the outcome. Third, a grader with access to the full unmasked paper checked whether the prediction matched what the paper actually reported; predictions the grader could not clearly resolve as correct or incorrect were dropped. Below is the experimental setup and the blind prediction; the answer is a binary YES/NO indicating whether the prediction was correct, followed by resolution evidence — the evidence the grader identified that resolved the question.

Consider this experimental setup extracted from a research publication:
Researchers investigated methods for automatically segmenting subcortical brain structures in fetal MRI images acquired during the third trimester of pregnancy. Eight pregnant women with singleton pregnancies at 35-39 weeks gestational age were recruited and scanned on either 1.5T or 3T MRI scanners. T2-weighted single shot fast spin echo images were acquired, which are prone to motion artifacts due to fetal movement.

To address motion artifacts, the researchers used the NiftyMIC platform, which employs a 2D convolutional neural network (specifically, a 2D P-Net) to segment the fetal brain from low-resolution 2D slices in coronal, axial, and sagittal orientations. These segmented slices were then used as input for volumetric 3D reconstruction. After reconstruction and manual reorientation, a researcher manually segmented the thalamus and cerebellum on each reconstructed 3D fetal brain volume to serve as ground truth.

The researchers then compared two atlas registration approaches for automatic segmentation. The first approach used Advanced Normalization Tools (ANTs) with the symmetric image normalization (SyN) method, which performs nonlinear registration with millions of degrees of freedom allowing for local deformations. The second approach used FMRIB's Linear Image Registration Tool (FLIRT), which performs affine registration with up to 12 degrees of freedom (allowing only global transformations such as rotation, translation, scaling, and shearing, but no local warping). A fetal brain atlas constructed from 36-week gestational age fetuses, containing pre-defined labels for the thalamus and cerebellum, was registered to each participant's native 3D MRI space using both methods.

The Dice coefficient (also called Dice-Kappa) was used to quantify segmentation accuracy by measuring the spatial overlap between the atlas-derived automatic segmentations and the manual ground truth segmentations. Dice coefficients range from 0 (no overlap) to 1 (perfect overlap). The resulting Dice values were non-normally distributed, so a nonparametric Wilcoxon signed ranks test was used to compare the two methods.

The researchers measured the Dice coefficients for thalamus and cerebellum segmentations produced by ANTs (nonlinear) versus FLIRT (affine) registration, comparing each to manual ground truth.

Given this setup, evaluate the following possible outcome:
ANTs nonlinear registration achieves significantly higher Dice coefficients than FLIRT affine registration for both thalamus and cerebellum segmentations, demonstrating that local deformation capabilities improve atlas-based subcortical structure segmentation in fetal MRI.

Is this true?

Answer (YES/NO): YES